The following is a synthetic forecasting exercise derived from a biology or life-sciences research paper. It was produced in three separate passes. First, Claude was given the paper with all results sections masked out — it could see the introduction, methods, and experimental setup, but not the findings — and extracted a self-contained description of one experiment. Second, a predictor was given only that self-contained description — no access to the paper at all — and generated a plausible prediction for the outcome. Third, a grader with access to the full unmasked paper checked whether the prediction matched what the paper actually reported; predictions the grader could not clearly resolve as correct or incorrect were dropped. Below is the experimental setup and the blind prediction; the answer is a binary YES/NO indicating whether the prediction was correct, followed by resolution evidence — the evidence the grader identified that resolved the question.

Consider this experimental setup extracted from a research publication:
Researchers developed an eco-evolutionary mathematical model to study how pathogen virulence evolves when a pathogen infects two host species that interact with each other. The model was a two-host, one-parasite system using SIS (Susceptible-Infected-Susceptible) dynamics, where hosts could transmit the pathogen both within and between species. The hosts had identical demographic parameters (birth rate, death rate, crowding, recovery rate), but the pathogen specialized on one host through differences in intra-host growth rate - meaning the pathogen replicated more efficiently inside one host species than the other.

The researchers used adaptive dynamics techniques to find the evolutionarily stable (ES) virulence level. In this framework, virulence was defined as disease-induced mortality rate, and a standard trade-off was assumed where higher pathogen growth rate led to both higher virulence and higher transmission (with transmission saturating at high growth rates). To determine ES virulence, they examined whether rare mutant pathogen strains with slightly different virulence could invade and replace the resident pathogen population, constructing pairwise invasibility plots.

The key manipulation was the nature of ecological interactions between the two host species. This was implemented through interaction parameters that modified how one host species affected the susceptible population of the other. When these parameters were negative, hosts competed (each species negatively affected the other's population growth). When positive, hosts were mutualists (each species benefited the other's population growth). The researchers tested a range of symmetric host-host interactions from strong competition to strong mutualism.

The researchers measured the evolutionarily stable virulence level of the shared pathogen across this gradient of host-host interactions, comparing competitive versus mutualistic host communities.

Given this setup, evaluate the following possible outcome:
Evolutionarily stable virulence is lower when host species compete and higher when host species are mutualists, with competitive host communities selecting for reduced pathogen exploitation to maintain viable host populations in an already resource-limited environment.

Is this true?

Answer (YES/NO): NO